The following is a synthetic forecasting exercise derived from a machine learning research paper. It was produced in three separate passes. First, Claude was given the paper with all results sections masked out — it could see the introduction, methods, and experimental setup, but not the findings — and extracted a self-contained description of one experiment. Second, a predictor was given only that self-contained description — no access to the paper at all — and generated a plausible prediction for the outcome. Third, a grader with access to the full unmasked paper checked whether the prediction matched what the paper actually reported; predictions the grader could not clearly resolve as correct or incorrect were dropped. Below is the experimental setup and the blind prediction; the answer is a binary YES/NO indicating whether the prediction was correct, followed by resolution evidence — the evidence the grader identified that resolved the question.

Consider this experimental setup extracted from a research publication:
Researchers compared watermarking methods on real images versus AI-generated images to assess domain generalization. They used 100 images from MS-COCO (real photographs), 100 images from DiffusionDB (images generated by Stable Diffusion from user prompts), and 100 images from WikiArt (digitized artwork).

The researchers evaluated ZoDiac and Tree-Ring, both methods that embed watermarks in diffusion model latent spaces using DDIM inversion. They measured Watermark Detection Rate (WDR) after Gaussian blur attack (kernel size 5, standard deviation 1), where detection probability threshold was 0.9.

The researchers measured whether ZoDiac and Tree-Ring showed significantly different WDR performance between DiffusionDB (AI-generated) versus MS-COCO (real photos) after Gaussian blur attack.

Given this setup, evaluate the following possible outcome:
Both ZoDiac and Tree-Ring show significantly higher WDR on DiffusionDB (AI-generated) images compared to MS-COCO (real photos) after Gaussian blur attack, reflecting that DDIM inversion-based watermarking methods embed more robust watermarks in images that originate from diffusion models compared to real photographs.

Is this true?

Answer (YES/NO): NO